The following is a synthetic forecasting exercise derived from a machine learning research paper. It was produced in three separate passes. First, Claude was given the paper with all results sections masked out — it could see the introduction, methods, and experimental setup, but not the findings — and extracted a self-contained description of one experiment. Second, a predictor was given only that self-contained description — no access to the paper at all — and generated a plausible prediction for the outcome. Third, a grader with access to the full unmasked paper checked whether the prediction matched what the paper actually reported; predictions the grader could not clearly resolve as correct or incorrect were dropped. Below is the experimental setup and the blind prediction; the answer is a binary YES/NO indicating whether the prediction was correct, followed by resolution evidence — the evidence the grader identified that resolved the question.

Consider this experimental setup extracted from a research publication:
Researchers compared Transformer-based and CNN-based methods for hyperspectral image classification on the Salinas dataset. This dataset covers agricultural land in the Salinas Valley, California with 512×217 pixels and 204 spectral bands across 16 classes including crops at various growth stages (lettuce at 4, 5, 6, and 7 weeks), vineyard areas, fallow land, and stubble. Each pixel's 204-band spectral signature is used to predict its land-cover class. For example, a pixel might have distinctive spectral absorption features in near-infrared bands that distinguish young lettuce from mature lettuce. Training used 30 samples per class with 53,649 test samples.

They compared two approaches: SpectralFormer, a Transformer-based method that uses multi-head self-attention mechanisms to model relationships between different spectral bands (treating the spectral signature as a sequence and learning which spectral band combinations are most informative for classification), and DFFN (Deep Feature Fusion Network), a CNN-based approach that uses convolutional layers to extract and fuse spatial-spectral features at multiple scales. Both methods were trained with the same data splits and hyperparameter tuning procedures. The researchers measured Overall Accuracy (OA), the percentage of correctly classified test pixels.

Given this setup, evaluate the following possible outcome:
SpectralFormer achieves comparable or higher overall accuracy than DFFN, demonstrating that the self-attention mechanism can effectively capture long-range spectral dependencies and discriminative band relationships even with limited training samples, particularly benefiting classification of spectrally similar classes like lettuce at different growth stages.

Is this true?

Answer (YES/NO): NO